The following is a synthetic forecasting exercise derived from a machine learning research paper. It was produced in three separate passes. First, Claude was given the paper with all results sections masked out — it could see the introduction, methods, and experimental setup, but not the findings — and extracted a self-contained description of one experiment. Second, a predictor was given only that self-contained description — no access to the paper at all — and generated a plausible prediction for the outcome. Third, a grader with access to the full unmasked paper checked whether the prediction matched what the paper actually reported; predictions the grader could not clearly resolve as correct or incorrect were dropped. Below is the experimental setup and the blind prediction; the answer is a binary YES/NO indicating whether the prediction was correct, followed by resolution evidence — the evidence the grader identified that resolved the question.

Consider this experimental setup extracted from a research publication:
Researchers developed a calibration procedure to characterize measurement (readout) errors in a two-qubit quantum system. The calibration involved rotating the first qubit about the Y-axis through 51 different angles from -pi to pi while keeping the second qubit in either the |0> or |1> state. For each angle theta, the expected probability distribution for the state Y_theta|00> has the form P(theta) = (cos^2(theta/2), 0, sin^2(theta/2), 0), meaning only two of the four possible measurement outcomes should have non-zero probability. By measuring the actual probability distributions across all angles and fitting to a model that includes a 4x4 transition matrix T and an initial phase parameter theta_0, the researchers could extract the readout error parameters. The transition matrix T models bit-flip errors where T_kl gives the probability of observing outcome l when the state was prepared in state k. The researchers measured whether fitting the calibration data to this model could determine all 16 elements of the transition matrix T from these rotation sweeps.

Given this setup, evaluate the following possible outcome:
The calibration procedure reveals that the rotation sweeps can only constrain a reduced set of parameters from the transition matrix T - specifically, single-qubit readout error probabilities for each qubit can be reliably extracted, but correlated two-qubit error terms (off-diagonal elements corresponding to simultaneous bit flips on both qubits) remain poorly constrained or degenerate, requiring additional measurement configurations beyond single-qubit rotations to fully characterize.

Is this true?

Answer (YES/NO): NO